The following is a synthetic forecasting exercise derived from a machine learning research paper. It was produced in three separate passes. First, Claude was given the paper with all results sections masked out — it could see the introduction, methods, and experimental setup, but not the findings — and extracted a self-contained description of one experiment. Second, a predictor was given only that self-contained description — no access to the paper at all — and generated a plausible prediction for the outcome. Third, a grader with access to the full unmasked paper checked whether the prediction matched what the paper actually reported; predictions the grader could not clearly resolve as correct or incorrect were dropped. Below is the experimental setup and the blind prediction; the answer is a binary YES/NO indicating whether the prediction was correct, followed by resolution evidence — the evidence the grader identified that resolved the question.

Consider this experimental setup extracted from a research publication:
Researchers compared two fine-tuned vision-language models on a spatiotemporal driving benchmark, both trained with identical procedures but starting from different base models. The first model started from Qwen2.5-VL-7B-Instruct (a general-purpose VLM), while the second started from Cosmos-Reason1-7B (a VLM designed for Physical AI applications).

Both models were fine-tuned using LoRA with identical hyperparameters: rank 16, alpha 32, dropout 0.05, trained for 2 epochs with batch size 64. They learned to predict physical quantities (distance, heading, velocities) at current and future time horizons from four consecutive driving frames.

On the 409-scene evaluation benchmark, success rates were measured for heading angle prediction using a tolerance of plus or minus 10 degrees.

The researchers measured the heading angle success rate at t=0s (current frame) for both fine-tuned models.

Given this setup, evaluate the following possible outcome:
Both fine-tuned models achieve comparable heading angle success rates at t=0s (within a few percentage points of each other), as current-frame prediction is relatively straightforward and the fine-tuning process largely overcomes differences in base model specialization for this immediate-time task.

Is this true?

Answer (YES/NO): YES